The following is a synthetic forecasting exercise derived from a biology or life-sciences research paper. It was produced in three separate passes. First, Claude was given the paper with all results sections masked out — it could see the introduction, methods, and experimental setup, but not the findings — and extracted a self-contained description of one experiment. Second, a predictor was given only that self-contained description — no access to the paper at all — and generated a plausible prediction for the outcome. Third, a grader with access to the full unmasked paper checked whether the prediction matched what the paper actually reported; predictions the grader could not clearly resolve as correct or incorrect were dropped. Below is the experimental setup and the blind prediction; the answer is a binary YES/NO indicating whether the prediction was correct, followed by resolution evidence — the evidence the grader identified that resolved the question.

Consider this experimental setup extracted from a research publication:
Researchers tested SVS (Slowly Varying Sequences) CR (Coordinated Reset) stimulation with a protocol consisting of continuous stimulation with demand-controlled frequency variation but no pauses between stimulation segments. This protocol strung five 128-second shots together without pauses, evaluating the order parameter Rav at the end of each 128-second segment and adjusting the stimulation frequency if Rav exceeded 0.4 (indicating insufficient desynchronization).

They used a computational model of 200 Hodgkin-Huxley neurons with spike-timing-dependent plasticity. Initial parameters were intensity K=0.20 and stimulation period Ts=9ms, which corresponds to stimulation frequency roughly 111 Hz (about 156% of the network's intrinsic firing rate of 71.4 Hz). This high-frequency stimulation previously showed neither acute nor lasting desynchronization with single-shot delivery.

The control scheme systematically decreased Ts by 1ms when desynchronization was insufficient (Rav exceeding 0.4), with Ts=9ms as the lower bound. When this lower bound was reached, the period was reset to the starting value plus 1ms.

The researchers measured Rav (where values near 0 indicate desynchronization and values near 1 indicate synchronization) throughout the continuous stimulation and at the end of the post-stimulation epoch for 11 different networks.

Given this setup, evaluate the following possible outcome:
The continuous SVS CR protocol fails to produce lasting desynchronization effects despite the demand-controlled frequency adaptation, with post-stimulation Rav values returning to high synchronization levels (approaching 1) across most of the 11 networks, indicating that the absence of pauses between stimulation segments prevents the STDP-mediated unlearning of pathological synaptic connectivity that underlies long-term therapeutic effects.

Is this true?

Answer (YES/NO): YES